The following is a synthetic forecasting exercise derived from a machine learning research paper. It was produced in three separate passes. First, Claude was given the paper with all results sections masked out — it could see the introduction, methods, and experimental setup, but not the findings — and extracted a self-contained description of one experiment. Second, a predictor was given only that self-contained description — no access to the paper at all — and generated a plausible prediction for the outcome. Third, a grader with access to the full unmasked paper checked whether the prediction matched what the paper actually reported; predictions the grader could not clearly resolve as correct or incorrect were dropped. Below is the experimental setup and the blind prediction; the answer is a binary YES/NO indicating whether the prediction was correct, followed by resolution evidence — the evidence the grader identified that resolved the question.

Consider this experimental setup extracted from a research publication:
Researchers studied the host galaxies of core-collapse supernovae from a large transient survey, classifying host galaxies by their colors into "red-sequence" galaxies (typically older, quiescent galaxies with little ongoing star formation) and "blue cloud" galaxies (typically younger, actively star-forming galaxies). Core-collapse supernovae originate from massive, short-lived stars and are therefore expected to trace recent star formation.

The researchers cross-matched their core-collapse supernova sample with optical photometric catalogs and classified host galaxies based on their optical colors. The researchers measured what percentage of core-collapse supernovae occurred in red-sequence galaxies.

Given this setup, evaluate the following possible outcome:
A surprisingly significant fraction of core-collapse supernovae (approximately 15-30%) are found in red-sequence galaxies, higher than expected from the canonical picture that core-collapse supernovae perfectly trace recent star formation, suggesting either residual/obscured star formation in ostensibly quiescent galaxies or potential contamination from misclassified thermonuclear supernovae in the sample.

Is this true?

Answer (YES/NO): NO